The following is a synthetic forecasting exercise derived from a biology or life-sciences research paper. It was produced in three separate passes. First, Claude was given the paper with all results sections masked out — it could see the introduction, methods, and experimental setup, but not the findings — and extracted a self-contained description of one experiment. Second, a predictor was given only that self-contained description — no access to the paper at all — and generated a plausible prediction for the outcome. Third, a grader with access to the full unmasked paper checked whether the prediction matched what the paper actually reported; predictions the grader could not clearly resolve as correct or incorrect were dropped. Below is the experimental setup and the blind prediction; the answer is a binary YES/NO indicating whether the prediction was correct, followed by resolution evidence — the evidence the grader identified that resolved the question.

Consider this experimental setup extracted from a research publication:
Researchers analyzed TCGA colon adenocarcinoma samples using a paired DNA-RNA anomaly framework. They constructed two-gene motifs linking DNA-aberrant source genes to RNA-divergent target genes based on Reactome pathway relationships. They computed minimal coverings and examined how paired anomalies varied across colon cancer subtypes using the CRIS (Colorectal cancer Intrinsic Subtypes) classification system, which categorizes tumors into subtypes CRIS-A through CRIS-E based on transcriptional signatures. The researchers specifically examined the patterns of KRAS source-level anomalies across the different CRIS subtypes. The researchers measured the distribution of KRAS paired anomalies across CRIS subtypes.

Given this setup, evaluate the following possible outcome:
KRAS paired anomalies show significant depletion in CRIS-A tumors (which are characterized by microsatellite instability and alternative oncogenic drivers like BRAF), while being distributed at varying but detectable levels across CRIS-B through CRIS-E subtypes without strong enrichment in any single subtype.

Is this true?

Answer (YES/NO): NO